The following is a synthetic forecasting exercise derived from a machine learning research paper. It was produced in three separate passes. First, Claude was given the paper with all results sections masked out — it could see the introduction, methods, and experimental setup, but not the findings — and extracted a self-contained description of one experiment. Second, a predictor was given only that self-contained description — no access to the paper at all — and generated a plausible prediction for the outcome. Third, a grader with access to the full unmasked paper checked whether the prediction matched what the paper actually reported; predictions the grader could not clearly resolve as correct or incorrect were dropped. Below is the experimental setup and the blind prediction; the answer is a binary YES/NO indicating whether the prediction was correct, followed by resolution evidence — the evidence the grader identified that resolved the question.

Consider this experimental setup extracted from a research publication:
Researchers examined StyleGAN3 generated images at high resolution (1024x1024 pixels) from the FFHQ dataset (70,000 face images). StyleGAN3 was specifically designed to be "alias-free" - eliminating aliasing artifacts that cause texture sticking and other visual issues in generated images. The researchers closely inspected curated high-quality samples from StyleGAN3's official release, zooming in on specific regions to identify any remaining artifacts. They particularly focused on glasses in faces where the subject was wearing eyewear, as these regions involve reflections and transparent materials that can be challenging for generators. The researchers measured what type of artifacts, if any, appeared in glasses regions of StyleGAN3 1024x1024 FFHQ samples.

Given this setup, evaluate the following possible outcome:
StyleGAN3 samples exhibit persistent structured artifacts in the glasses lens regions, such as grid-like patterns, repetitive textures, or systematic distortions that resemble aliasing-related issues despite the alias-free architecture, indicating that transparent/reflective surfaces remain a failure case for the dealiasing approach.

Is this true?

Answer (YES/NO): NO